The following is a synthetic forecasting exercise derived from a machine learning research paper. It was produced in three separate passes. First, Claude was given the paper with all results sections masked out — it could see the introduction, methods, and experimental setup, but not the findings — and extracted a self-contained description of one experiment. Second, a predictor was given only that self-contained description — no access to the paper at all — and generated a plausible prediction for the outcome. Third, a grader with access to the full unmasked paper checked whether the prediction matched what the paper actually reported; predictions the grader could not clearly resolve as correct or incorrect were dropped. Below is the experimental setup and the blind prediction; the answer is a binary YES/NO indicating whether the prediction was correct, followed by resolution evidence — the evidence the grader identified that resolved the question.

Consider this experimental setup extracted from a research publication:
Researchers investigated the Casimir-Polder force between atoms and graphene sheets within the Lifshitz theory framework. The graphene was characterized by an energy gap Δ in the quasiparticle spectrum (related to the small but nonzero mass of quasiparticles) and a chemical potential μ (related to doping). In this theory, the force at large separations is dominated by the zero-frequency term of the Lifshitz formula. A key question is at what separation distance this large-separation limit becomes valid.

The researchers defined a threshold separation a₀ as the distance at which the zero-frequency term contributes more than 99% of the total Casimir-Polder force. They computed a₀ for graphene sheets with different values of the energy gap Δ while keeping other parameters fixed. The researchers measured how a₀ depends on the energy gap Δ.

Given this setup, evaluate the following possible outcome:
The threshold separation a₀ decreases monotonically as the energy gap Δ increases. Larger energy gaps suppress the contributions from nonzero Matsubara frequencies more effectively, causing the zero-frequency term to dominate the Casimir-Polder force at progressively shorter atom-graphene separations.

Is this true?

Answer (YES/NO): YES